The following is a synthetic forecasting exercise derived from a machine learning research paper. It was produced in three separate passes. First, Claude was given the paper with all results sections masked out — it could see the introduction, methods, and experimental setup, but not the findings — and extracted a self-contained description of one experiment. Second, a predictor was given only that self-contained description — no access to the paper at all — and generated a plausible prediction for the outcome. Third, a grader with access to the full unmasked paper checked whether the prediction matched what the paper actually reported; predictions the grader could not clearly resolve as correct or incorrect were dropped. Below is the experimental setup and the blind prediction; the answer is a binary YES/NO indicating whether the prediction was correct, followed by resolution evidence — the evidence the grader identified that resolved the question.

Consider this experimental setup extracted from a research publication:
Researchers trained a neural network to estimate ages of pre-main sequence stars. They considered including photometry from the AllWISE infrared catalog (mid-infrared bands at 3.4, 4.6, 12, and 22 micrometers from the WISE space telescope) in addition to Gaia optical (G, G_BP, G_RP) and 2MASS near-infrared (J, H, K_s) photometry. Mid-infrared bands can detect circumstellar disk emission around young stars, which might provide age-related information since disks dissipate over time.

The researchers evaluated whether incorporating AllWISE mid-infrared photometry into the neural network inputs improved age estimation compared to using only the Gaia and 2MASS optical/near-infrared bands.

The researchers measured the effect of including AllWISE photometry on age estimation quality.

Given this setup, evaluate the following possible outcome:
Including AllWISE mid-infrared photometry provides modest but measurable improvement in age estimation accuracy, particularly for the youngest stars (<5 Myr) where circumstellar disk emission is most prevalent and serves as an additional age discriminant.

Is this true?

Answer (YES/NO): NO